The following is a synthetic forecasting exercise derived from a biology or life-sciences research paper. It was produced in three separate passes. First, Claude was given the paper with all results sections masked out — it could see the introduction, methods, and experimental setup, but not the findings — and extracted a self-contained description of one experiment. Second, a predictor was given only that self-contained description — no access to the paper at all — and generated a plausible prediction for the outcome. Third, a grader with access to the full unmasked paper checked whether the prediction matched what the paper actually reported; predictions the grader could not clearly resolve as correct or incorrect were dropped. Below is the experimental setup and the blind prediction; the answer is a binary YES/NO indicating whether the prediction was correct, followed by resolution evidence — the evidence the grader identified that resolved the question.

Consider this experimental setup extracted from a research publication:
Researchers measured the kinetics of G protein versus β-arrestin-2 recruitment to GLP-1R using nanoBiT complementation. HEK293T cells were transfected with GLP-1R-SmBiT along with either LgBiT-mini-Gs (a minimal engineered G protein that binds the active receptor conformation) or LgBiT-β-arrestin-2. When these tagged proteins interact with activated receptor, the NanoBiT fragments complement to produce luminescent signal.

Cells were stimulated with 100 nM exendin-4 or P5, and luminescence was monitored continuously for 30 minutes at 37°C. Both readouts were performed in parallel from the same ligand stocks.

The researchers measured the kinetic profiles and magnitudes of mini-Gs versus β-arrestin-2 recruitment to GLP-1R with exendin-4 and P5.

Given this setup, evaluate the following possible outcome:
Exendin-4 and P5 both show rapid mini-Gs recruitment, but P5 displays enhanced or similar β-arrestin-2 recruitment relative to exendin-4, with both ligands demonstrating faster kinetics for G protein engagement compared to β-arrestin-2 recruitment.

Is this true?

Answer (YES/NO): NO